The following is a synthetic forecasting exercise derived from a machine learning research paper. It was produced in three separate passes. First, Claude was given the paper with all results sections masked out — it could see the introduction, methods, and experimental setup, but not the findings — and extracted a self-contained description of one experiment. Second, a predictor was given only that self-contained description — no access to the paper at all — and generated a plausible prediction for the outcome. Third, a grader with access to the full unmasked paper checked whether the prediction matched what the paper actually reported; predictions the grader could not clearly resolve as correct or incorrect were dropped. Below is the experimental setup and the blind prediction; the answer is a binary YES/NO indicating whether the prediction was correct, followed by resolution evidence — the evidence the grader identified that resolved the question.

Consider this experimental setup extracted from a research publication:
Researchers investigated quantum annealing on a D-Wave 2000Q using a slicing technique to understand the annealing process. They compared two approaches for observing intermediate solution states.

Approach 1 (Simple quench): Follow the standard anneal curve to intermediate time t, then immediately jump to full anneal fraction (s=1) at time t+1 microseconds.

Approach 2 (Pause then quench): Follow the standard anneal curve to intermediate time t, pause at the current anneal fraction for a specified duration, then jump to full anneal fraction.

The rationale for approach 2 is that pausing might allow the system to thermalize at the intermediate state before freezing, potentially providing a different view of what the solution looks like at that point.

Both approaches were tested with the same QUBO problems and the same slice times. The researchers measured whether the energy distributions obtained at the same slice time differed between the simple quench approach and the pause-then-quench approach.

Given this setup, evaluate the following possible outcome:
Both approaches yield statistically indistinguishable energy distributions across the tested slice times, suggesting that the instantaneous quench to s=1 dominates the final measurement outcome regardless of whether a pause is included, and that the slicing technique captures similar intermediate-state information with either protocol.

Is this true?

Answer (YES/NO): NO